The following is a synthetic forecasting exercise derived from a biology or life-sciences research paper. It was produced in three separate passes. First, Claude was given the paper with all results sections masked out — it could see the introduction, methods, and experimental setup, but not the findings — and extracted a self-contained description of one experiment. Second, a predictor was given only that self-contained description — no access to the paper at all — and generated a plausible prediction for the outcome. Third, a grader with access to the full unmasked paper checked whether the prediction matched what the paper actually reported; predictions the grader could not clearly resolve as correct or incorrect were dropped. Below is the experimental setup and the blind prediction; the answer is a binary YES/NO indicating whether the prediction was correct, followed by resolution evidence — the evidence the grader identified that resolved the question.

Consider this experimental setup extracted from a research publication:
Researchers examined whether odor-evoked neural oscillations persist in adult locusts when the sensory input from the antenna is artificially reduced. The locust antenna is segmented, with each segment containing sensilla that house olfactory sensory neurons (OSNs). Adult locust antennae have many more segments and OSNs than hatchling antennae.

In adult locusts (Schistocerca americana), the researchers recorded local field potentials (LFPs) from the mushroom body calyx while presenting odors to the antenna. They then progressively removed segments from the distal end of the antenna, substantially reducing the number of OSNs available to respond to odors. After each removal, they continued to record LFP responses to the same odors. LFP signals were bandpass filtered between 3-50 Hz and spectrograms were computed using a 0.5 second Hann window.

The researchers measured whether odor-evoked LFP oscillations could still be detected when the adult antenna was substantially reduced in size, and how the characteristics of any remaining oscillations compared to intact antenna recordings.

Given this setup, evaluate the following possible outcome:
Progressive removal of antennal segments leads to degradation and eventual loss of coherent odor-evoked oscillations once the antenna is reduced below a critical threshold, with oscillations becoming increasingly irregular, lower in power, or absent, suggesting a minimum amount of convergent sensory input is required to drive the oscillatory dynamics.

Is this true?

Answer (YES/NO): NO